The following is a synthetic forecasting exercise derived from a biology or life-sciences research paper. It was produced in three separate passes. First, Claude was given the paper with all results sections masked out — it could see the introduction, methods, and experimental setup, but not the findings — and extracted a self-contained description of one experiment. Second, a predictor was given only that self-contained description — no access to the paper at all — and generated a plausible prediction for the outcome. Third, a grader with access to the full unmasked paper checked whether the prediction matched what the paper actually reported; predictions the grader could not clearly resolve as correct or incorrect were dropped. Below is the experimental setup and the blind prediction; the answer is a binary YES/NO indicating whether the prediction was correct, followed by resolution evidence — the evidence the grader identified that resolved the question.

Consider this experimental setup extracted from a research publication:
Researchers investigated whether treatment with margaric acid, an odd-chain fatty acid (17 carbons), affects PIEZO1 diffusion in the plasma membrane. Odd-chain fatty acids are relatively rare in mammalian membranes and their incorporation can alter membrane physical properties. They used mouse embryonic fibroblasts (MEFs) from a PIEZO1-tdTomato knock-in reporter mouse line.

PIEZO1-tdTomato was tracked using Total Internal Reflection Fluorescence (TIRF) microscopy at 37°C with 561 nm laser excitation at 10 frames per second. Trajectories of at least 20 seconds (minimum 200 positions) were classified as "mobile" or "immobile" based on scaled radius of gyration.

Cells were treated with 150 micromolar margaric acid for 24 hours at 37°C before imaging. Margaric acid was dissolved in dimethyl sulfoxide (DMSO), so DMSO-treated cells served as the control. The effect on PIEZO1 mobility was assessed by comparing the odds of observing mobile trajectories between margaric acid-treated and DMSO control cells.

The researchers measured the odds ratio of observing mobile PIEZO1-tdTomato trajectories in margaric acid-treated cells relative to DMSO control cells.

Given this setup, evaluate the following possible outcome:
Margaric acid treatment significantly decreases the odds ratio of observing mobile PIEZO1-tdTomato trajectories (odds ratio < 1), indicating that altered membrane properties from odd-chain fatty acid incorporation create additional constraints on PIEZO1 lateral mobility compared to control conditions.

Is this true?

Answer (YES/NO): NO